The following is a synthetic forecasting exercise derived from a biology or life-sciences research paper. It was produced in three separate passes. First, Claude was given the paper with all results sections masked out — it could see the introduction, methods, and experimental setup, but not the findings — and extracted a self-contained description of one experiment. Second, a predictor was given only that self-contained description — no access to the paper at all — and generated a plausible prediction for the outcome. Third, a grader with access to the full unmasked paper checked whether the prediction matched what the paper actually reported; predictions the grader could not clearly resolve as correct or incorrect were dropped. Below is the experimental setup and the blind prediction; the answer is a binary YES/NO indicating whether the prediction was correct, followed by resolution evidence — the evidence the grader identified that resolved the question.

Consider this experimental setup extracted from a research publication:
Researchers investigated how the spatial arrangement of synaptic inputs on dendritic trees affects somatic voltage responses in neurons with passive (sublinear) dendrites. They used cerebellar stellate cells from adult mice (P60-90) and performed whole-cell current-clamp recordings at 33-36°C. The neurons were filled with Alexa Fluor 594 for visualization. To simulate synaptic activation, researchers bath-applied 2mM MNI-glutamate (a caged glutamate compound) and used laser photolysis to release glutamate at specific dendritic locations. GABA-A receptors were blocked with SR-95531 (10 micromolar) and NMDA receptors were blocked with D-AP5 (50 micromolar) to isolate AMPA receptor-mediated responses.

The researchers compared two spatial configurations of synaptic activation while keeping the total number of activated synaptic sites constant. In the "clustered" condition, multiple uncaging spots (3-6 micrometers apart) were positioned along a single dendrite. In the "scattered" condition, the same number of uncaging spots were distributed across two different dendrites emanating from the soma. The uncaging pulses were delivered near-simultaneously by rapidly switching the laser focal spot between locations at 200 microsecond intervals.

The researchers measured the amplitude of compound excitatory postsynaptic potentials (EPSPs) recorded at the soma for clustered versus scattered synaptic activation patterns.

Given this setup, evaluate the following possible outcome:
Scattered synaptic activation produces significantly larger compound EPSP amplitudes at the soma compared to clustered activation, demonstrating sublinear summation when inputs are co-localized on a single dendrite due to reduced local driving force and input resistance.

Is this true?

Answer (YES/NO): YES